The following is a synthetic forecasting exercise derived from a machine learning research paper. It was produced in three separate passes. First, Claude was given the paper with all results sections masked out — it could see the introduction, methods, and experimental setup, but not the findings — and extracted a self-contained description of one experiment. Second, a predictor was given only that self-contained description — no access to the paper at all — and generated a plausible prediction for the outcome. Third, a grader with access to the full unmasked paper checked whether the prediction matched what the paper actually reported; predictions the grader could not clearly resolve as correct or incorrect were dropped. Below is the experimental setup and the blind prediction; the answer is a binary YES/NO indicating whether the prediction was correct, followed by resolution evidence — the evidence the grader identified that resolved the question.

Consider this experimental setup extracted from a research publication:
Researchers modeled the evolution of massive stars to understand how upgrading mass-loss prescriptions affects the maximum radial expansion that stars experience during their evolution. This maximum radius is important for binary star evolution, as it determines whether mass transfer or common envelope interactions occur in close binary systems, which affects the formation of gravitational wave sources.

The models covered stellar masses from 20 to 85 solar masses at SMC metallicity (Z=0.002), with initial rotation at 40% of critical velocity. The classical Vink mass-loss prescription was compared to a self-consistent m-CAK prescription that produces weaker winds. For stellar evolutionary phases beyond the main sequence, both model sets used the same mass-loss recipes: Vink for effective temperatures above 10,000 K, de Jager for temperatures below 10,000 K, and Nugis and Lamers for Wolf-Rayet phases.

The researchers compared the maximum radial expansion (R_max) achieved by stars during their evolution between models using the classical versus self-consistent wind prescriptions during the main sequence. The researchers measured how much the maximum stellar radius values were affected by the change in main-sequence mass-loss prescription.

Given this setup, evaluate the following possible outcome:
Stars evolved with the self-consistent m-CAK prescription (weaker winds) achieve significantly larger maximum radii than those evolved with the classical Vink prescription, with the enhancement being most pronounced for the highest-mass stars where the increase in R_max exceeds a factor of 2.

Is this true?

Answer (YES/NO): NO